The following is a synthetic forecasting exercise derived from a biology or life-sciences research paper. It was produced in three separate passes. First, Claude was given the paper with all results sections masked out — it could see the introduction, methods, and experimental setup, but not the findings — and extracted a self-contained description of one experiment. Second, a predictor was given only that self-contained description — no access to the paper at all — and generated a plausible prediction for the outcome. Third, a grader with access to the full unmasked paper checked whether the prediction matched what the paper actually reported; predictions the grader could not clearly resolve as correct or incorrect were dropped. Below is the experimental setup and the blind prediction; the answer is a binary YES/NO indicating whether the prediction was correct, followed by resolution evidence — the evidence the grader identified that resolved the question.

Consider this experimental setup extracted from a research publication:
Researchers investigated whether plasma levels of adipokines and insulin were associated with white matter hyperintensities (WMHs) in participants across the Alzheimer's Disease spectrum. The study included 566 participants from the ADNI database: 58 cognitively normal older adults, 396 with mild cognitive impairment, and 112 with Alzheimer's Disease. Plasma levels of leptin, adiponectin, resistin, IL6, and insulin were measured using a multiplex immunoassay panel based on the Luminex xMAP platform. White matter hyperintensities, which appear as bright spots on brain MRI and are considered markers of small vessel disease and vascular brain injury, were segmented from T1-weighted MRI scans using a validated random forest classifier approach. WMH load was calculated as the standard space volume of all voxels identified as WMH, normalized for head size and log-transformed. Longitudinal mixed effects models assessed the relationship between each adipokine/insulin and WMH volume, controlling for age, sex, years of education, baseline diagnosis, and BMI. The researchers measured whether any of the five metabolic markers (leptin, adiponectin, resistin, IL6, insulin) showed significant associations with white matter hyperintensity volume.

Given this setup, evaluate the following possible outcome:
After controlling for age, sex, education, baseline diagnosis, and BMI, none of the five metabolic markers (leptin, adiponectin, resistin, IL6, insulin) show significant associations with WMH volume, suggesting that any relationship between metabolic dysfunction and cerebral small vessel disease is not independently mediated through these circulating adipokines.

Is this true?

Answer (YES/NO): YES